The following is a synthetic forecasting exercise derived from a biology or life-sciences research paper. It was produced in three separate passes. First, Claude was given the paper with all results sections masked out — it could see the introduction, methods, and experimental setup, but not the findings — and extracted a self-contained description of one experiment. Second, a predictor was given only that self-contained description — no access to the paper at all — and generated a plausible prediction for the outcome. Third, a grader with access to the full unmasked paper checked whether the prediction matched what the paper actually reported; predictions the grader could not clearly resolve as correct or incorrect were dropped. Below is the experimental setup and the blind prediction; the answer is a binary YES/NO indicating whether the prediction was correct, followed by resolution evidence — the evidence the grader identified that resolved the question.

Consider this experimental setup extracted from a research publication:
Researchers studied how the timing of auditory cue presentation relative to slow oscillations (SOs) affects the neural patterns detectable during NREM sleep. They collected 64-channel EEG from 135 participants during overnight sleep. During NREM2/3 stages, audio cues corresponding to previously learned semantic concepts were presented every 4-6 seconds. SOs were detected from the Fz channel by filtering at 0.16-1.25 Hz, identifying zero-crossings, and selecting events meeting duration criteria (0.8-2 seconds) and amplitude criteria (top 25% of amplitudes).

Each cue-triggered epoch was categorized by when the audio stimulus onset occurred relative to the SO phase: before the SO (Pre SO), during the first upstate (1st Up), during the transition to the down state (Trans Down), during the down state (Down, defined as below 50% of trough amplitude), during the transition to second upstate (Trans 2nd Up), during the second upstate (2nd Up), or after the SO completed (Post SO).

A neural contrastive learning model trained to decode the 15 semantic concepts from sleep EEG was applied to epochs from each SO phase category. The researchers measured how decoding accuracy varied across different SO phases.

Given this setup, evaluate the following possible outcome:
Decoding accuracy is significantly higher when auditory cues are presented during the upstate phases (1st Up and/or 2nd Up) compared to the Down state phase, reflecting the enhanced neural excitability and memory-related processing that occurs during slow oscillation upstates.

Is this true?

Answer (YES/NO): YES